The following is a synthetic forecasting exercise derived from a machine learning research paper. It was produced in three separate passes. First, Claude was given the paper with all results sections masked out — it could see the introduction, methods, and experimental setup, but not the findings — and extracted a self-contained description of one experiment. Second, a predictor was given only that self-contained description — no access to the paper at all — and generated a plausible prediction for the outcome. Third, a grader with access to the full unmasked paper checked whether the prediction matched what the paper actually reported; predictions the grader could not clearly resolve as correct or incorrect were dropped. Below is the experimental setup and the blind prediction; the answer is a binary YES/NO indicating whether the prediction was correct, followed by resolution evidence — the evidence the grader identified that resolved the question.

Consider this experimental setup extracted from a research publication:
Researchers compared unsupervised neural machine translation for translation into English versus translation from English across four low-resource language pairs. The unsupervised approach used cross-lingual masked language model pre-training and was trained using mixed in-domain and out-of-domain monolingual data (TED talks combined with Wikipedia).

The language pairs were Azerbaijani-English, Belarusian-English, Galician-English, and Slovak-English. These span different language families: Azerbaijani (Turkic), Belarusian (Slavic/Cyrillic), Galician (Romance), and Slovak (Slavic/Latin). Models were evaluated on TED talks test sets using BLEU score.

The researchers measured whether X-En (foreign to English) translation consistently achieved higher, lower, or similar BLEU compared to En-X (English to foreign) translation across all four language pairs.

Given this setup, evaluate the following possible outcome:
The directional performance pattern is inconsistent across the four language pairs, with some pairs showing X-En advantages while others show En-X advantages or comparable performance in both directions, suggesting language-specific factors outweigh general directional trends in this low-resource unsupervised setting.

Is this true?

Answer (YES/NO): NO